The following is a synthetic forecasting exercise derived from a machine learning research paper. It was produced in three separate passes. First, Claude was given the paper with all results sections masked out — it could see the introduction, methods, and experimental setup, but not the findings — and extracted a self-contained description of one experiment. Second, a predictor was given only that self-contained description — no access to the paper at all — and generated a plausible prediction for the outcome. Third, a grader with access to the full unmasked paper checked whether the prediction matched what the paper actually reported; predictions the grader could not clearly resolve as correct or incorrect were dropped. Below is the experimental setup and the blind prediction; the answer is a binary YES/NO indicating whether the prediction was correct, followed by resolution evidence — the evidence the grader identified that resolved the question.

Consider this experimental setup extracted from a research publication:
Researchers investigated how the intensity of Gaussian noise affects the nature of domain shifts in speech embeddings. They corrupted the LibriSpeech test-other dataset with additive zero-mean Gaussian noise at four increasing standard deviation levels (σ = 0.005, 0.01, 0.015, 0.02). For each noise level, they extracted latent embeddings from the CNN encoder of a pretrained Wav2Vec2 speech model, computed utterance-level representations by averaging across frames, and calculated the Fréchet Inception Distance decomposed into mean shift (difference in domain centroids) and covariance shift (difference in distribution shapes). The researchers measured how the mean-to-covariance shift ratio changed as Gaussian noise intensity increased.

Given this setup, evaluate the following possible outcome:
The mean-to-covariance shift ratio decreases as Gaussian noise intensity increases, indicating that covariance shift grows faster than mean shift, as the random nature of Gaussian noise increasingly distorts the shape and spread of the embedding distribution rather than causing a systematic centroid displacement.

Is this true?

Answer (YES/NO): NO